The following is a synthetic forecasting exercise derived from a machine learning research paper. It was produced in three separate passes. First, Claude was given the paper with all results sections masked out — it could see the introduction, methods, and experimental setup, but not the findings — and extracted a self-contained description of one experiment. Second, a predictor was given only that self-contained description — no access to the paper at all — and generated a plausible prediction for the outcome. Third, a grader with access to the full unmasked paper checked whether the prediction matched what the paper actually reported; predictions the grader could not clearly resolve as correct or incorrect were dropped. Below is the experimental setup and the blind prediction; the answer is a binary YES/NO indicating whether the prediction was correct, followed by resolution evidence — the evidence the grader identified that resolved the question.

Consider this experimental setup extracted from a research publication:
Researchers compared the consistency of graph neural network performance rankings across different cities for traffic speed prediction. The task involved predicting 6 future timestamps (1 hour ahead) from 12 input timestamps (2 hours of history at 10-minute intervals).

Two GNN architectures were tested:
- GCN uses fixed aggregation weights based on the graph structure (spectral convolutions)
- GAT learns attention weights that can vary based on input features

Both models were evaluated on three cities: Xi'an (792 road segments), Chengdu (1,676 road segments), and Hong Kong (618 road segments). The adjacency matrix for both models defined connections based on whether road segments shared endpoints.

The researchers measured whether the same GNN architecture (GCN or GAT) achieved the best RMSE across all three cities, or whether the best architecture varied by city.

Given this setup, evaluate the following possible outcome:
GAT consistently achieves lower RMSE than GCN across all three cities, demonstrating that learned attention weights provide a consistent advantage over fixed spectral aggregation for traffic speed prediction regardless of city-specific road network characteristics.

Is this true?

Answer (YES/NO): NO